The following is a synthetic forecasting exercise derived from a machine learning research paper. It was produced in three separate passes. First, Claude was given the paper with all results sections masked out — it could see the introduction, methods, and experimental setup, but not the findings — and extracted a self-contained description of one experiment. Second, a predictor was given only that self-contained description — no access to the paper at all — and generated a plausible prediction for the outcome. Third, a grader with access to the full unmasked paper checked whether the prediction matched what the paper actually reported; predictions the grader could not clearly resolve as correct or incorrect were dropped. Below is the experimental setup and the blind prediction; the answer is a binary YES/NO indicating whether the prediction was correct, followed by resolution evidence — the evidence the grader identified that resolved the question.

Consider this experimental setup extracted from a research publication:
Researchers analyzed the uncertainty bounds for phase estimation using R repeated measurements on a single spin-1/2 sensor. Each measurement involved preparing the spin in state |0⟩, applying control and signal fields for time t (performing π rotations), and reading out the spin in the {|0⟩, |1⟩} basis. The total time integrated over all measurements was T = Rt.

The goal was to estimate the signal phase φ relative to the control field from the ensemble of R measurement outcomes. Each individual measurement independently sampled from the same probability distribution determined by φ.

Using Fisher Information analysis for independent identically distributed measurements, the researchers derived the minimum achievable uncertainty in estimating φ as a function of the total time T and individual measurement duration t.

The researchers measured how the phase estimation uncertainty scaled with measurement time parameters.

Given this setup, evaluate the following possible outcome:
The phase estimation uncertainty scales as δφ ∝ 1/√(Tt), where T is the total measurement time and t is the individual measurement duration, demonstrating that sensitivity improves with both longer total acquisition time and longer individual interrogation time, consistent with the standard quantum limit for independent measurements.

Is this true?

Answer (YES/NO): YES